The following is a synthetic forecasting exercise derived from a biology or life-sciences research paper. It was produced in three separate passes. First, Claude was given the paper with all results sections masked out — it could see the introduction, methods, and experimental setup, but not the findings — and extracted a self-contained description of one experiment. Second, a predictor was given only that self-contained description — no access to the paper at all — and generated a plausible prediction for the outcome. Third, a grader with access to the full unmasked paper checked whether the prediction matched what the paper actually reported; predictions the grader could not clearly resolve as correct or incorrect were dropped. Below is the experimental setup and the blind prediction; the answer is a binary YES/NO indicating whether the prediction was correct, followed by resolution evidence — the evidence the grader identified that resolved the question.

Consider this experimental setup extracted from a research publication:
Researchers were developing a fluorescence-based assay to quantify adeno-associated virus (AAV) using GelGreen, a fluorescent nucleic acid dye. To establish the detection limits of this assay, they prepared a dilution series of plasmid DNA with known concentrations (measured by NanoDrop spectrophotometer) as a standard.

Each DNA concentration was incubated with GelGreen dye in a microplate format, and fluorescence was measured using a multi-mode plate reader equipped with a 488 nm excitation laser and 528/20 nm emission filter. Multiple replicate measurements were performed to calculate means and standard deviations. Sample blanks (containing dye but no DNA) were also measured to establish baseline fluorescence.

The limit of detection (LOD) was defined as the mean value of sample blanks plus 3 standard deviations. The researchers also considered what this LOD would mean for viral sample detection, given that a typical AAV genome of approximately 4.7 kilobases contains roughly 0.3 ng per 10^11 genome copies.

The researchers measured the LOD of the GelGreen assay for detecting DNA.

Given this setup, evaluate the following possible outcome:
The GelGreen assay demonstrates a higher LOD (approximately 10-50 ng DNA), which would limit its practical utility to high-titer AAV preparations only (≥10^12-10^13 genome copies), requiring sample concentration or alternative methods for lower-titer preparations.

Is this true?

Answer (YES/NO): NO